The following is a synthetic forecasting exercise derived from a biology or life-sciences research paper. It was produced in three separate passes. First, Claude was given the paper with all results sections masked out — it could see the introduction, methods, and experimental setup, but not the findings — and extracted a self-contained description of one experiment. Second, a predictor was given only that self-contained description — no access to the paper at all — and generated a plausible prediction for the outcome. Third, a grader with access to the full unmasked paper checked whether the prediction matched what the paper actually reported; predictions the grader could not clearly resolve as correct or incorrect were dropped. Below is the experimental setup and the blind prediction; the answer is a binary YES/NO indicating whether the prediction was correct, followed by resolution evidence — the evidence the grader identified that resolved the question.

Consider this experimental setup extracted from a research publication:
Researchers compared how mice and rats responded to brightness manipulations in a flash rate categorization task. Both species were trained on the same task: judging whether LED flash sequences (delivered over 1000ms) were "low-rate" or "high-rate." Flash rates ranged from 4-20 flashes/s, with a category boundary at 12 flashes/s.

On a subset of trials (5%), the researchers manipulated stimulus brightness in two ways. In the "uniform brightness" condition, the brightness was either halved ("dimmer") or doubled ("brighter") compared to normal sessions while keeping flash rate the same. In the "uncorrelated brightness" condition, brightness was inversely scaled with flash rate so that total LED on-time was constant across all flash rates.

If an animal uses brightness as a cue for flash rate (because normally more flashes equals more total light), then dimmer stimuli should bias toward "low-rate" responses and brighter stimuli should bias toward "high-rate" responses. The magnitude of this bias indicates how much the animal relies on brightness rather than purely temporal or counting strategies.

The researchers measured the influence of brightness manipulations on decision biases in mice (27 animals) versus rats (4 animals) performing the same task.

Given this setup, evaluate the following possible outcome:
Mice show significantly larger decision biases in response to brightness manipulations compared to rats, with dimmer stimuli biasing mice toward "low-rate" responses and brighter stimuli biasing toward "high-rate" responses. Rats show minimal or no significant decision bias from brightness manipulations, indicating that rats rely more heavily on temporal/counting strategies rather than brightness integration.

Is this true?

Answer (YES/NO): NO